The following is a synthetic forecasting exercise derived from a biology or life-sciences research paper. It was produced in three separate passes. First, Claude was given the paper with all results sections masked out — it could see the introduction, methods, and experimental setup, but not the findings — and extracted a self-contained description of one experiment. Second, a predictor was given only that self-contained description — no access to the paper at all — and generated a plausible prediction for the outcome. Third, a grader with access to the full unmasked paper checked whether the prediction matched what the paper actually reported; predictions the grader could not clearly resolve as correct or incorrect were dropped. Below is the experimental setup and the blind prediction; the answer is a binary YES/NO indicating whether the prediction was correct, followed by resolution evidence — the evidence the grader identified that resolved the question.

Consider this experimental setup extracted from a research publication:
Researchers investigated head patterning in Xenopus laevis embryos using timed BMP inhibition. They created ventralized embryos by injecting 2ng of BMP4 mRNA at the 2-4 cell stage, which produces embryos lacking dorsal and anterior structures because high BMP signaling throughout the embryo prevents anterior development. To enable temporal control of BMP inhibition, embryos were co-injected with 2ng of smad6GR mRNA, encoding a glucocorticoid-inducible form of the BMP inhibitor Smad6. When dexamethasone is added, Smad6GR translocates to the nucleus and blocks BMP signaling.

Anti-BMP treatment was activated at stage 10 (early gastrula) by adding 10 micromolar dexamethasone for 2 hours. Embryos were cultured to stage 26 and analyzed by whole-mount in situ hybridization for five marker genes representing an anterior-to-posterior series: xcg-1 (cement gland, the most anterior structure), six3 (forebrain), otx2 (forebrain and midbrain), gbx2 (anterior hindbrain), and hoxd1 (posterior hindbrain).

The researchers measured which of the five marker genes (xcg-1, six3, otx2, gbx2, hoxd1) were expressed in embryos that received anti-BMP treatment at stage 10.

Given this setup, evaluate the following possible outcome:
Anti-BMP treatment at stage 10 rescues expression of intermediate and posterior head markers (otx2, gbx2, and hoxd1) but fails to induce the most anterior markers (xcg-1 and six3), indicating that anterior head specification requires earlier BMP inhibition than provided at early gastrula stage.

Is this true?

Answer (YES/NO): NO